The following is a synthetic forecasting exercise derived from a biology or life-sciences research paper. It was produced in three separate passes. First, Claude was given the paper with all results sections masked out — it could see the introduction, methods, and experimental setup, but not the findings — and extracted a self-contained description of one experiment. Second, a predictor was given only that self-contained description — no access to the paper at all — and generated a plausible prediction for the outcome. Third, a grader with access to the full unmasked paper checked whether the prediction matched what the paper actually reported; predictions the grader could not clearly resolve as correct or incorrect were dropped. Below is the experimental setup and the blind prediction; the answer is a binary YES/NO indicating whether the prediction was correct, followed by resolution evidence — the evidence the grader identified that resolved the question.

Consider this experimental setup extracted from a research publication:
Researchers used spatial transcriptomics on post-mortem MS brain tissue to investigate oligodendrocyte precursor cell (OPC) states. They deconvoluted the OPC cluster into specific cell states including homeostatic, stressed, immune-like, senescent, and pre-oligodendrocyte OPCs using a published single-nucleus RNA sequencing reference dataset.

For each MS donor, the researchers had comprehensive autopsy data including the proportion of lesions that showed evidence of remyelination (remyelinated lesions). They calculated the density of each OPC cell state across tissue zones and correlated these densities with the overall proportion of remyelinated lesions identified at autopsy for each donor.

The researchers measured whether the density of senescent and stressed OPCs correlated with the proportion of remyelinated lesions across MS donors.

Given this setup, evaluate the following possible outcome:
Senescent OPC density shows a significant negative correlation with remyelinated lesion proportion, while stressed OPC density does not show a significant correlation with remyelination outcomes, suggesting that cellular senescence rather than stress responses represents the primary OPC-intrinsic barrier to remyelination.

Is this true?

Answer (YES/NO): NO